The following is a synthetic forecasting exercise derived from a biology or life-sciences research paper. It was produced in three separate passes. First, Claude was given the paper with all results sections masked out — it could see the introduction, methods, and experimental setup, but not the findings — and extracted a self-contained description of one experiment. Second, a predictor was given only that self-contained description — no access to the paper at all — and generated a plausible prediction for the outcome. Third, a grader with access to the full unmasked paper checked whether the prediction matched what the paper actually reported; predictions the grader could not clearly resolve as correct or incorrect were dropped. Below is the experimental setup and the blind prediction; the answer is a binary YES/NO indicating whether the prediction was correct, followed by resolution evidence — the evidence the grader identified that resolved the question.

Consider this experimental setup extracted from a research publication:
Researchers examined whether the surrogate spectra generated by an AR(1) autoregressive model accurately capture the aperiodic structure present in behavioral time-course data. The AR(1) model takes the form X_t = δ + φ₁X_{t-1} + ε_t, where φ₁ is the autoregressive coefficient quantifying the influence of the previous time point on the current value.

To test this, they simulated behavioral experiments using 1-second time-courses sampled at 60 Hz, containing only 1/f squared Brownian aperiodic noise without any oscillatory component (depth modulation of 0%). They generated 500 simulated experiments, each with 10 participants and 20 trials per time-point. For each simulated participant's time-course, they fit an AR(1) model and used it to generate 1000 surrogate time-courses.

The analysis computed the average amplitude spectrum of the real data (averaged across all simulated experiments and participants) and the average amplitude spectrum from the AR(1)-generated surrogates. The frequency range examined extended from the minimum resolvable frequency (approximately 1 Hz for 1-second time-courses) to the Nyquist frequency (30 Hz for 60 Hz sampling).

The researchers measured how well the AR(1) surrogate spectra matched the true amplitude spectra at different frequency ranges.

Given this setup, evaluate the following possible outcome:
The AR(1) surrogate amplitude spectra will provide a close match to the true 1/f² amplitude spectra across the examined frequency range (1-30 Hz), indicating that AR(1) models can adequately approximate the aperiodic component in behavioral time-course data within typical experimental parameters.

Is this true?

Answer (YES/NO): NO